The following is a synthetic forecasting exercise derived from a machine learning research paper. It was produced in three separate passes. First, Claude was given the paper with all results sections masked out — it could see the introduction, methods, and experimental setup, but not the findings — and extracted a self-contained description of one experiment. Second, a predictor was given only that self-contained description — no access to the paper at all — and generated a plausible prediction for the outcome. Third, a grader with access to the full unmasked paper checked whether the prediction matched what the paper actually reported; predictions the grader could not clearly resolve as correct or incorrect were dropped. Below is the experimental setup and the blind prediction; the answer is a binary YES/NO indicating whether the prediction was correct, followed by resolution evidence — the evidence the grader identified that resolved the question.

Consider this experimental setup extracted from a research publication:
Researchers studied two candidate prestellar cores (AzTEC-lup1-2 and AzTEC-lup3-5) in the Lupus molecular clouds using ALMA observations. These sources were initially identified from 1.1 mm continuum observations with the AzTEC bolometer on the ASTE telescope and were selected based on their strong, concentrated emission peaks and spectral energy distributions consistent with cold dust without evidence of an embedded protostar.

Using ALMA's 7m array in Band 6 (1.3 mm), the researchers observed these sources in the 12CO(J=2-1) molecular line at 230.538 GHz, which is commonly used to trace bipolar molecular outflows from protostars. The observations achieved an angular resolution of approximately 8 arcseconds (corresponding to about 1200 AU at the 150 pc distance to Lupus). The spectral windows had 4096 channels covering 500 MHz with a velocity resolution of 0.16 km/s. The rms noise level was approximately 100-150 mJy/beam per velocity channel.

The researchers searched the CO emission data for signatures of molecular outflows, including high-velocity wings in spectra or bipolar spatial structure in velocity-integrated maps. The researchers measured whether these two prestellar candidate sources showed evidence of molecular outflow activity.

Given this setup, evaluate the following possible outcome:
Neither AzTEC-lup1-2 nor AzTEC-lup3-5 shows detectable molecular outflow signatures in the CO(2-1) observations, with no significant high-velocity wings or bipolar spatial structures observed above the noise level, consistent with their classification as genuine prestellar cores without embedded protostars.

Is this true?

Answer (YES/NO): YES